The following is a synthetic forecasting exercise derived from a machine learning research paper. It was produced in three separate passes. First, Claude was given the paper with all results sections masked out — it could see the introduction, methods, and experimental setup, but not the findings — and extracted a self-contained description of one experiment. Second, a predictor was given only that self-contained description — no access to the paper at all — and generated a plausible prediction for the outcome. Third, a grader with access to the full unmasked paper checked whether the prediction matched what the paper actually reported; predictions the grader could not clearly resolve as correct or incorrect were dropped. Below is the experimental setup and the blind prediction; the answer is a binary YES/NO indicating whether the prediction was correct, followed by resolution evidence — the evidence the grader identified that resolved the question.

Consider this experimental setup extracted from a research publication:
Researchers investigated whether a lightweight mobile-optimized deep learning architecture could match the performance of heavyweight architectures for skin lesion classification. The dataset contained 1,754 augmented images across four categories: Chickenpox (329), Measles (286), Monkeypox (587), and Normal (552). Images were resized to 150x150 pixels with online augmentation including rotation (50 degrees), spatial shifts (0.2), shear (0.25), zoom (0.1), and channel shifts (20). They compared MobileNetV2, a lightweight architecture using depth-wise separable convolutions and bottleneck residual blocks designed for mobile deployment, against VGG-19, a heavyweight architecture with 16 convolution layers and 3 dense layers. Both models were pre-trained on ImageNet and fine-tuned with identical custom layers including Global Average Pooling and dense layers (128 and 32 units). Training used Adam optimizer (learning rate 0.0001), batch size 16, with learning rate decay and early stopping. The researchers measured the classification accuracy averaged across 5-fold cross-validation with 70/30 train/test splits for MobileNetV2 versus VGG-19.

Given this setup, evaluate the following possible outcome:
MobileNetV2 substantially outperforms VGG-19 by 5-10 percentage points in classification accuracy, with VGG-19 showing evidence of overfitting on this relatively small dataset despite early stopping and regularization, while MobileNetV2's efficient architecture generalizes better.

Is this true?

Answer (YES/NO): NO